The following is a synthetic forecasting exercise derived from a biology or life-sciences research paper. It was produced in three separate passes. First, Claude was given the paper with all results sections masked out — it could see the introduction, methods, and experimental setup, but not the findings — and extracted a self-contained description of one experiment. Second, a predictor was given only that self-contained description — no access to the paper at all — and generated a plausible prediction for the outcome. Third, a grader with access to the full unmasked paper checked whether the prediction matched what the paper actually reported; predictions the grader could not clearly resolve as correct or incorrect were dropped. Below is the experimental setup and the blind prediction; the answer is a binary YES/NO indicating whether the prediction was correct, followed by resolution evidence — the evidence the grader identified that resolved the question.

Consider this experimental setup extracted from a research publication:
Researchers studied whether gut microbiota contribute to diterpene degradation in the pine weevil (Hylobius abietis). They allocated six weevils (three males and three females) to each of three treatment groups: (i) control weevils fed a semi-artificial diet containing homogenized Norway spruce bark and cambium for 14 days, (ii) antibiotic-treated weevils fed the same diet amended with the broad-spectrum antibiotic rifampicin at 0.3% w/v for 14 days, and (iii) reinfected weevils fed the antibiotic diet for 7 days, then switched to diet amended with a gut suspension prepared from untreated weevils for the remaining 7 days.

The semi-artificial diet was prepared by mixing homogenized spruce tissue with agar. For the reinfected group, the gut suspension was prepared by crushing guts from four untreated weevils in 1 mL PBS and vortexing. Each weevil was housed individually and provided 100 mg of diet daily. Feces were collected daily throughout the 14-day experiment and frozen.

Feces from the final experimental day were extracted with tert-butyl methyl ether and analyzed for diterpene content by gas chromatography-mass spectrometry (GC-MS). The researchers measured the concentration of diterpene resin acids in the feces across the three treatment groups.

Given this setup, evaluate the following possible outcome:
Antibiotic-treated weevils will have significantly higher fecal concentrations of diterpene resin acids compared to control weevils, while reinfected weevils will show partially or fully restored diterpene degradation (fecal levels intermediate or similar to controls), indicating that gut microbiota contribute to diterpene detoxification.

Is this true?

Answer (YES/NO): YES